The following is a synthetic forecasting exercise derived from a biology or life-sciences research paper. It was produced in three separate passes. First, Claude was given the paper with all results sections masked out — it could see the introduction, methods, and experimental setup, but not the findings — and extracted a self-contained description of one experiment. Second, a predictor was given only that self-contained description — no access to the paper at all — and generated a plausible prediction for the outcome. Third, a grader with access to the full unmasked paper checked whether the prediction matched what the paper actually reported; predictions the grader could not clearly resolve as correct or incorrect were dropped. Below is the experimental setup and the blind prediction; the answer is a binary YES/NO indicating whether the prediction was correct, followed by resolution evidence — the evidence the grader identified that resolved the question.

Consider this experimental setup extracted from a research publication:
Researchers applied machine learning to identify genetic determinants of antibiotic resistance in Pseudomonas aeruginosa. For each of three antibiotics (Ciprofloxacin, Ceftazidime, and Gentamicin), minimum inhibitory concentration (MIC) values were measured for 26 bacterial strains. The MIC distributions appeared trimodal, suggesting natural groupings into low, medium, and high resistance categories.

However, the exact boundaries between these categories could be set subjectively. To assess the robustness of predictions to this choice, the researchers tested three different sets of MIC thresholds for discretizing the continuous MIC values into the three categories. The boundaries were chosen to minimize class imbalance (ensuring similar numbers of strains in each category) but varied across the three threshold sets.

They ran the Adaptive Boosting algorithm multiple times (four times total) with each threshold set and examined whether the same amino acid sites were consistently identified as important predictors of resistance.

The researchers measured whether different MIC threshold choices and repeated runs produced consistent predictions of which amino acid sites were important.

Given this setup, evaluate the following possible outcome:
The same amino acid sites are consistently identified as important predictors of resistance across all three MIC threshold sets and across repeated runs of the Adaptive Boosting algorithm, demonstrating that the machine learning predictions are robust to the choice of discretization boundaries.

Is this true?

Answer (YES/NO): NO